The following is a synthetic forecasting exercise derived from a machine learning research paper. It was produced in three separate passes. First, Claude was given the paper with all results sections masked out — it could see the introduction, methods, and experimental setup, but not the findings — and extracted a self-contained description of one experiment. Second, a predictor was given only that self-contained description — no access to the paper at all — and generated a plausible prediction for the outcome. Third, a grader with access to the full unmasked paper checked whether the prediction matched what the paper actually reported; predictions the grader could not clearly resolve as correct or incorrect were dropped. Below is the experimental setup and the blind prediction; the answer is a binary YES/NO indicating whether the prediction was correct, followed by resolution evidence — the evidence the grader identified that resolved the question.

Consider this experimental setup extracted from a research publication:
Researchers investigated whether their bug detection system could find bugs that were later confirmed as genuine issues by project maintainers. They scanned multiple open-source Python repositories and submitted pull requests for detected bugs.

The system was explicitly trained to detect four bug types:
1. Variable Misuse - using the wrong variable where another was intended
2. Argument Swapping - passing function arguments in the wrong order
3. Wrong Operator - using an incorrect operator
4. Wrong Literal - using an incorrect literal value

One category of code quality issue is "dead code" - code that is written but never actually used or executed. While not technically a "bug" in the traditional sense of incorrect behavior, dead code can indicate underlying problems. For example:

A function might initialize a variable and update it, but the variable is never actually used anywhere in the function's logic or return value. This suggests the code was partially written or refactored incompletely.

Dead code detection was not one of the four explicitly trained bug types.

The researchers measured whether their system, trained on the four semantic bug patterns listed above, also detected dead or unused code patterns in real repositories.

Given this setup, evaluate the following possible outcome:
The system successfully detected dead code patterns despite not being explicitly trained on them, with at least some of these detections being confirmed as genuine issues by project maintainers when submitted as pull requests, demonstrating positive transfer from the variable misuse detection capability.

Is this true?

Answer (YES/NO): YES